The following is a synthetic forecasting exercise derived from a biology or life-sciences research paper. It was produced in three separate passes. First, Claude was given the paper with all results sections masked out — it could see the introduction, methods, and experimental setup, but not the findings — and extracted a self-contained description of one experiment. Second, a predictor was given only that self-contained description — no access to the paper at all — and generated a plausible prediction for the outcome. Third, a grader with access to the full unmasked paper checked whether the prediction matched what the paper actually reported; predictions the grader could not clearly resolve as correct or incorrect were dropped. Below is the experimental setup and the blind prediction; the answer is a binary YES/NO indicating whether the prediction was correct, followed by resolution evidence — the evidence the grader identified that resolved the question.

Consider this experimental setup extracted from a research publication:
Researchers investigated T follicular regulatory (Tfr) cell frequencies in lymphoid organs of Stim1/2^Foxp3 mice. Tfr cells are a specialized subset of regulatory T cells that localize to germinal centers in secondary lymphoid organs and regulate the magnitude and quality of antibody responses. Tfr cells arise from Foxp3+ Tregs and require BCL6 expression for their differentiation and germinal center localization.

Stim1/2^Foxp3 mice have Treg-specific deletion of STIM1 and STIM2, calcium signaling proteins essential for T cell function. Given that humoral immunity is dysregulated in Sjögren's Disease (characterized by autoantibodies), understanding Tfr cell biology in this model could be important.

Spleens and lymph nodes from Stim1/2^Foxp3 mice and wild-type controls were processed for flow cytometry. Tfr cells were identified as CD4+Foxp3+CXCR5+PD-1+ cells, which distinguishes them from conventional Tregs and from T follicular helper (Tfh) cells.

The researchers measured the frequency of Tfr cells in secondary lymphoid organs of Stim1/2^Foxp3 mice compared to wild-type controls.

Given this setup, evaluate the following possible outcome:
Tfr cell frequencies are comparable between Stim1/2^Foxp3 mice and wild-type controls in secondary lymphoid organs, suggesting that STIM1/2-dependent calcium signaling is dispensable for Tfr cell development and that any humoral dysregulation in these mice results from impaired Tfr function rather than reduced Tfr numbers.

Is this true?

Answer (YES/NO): NO